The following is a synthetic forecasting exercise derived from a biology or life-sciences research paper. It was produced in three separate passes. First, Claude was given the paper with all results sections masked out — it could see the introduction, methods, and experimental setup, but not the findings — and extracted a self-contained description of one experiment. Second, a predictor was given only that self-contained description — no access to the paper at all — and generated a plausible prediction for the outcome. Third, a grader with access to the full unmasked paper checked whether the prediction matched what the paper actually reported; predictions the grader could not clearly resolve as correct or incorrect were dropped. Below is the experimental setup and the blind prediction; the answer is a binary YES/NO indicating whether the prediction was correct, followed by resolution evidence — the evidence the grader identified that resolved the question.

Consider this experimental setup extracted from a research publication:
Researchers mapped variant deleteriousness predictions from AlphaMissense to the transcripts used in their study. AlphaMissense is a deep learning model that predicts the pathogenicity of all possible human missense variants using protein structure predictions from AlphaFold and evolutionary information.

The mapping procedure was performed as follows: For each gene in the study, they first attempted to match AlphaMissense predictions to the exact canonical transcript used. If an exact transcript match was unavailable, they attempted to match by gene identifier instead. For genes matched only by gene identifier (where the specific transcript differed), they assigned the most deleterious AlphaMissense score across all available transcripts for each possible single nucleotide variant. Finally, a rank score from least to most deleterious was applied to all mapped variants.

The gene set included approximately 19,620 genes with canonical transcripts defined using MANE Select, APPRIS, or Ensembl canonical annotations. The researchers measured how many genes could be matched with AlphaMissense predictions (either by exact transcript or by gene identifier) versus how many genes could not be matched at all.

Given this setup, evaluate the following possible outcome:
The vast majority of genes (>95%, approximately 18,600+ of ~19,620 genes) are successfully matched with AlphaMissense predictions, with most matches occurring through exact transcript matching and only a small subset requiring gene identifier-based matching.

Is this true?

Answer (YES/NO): YES